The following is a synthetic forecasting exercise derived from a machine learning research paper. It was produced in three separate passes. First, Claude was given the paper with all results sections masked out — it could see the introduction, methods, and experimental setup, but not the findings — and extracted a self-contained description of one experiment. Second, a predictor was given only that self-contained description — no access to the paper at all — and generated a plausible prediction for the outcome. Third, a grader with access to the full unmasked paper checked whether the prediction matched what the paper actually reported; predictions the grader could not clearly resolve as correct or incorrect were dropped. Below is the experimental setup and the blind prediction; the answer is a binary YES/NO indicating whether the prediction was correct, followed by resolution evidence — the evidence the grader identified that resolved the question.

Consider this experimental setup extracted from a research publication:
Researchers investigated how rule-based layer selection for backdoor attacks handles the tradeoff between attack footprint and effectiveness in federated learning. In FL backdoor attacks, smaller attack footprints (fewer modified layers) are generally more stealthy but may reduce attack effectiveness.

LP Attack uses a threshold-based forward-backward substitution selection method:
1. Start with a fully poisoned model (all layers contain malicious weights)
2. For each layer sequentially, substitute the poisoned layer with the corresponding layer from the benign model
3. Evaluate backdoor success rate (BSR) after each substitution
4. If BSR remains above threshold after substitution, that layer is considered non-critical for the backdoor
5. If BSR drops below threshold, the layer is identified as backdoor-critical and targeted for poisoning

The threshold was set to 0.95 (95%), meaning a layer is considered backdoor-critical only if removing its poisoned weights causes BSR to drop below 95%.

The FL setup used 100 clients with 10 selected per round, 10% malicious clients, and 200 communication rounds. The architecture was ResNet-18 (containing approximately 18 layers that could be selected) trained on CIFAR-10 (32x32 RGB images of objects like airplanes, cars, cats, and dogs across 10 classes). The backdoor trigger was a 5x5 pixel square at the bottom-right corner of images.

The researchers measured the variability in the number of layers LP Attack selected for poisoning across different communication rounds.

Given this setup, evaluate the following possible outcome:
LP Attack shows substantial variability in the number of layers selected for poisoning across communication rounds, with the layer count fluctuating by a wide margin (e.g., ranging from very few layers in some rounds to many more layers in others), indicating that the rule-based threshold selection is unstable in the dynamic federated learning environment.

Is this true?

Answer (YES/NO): YES